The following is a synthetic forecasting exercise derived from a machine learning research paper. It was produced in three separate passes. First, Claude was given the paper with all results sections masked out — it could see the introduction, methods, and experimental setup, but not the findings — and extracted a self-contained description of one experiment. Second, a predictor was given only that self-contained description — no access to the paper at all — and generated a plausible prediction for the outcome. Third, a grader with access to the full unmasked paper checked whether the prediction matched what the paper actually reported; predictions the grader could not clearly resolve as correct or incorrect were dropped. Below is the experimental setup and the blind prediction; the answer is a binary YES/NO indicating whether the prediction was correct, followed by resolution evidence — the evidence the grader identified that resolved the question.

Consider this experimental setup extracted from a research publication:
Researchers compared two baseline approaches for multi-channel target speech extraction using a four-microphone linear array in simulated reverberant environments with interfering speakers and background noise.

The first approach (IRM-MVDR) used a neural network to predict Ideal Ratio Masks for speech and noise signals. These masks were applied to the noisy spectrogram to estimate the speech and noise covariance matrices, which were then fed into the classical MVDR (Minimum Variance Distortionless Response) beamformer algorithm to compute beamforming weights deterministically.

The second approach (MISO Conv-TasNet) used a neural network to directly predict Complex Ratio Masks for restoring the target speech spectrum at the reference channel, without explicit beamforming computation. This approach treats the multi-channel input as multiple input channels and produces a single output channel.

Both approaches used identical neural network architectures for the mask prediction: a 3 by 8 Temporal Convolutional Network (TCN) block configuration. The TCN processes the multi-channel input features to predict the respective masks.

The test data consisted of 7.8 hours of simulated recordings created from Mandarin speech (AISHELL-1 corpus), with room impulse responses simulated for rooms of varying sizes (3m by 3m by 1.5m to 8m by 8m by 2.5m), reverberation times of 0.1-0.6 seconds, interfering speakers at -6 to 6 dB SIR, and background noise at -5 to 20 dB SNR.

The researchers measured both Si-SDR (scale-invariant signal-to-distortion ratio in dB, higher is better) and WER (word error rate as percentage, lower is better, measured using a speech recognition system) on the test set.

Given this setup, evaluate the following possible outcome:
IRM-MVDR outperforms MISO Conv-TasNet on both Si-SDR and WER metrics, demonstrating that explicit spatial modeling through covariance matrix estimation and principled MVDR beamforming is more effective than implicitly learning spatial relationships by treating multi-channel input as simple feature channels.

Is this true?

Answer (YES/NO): NO